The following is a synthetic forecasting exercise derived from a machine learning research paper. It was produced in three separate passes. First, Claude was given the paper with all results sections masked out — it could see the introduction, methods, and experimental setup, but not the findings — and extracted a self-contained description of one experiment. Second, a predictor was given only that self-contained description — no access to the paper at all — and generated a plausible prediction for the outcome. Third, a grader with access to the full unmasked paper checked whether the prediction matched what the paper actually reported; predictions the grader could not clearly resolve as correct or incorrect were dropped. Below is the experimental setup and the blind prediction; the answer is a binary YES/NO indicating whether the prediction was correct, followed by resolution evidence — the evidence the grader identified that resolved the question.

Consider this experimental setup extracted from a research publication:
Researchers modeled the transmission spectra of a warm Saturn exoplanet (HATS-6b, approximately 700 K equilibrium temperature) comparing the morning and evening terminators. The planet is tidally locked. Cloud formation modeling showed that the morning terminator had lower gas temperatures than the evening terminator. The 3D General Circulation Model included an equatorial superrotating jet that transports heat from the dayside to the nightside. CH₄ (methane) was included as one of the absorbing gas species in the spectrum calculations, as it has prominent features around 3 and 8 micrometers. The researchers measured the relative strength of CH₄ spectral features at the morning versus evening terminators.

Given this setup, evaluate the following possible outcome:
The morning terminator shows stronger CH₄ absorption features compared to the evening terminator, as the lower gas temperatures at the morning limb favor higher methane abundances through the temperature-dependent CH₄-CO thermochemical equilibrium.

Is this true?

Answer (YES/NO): NO